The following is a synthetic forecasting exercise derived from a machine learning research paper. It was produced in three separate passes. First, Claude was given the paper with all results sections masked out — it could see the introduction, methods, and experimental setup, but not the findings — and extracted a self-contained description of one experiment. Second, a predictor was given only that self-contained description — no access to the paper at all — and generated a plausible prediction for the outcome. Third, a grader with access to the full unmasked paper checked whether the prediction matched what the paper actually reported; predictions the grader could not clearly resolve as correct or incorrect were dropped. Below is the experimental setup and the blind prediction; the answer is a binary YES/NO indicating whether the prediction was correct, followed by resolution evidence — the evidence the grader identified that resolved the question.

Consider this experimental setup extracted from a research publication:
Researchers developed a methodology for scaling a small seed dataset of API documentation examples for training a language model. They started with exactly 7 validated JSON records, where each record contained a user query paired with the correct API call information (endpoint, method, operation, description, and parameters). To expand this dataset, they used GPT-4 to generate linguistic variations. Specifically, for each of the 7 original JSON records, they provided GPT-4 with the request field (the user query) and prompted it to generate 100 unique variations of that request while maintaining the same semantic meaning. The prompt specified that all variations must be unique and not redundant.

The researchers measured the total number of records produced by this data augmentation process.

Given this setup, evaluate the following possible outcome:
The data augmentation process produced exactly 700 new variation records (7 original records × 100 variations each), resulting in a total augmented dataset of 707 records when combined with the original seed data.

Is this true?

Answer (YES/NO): NO